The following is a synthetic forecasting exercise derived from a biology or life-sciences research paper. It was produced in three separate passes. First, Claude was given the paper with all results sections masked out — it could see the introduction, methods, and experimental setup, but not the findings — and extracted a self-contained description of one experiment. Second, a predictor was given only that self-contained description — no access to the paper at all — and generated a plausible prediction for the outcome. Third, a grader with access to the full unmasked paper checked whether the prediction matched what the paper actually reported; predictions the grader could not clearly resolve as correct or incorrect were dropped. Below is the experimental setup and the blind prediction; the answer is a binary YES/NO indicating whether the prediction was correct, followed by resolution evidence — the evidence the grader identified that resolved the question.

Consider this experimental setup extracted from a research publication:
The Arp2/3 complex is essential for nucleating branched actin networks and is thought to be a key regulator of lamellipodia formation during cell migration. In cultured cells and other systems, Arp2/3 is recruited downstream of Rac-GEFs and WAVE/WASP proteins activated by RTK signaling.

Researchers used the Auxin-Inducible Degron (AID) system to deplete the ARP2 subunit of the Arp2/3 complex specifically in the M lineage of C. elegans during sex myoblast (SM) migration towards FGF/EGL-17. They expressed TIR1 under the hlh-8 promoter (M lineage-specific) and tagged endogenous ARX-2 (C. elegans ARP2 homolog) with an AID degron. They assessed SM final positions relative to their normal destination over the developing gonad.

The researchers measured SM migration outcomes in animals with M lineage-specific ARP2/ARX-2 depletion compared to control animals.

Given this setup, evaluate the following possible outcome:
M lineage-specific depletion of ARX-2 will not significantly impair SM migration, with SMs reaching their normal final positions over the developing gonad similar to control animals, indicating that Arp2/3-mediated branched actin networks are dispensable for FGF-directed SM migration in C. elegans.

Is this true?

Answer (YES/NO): YES